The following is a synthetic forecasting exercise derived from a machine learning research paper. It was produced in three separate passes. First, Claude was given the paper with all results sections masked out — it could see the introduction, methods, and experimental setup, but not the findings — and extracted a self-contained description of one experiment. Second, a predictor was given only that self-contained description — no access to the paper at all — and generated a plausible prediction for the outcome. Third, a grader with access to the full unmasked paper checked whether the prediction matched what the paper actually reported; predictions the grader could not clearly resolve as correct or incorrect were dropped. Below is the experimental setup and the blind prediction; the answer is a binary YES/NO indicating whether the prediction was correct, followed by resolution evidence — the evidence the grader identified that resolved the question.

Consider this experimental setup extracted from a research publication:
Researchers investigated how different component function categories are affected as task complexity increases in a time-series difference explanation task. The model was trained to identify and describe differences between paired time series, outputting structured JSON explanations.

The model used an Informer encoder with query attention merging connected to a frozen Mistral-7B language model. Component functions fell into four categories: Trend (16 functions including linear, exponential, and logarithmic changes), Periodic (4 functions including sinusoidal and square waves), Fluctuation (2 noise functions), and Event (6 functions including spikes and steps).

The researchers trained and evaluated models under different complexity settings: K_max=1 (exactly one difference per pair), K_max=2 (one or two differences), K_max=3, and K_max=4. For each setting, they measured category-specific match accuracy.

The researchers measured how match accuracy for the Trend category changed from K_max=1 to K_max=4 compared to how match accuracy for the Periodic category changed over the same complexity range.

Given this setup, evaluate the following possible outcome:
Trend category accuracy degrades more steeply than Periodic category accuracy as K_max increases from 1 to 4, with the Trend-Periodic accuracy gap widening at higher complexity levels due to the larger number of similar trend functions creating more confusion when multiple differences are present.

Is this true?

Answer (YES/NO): YES